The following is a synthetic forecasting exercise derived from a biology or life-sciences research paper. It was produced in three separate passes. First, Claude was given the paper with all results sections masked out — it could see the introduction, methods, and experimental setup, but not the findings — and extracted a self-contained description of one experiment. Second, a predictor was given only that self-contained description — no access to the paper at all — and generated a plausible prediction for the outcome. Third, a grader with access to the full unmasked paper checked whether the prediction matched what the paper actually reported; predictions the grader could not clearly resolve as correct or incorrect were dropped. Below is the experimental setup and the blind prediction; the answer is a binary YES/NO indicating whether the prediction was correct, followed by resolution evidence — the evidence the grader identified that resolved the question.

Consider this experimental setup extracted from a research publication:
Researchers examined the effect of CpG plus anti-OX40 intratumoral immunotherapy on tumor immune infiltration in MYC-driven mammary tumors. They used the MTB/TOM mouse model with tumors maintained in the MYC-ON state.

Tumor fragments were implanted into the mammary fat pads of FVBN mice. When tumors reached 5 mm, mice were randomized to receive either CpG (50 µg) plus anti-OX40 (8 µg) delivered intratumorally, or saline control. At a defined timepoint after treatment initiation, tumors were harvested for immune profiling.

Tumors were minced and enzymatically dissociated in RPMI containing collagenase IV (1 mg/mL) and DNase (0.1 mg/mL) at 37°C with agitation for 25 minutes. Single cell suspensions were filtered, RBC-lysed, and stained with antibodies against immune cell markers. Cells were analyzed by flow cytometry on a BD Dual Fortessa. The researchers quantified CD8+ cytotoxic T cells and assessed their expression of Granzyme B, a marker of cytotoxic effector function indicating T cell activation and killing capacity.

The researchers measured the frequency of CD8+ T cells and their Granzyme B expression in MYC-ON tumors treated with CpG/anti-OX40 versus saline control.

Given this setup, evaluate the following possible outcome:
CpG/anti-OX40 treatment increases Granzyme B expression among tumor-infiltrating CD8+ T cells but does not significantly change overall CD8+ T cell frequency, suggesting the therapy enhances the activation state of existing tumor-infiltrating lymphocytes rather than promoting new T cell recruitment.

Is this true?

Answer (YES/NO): NO